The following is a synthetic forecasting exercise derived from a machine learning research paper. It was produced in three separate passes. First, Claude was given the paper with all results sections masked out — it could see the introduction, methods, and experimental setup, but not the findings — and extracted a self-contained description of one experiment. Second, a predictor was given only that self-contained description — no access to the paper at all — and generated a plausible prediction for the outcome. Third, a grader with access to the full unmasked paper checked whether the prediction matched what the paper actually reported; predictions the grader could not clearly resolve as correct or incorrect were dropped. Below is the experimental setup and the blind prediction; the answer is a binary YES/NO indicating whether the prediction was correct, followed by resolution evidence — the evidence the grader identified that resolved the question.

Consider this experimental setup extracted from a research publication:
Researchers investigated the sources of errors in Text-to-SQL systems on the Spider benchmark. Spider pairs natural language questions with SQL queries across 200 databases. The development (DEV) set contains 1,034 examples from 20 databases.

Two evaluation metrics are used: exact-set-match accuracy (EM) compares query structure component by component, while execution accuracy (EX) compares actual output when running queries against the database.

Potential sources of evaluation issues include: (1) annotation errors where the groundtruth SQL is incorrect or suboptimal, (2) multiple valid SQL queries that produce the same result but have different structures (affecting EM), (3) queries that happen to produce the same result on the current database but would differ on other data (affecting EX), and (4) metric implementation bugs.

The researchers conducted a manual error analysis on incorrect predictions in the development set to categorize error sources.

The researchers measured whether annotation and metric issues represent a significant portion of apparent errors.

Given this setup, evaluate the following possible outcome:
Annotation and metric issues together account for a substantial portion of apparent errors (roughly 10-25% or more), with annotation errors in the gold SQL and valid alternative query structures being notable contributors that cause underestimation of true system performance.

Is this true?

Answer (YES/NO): NO